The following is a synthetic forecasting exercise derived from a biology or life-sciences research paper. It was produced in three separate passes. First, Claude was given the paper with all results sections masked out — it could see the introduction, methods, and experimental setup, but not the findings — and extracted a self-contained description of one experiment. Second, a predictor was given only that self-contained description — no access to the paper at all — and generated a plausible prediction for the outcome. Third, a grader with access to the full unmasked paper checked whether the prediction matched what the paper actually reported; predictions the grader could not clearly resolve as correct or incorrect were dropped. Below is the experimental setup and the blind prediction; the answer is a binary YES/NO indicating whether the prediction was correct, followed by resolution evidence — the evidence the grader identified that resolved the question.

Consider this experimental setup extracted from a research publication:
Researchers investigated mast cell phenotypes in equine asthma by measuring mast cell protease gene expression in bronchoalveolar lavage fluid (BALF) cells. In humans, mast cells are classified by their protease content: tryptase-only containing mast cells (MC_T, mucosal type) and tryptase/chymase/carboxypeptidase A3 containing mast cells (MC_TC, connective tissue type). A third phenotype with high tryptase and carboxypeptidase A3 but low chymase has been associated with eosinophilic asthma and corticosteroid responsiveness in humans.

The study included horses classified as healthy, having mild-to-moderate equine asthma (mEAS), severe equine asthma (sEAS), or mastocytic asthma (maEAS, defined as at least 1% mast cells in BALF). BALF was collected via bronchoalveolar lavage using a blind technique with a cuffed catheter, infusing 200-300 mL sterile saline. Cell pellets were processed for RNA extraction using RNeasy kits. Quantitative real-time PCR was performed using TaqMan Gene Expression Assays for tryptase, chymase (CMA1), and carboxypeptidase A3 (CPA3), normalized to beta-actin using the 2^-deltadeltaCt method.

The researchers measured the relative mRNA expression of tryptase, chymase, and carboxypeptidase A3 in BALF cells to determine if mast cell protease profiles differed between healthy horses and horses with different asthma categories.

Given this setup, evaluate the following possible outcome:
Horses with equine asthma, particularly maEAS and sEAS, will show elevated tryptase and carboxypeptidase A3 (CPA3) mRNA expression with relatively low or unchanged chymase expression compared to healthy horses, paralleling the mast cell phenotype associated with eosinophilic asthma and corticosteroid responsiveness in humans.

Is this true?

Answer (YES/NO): NO